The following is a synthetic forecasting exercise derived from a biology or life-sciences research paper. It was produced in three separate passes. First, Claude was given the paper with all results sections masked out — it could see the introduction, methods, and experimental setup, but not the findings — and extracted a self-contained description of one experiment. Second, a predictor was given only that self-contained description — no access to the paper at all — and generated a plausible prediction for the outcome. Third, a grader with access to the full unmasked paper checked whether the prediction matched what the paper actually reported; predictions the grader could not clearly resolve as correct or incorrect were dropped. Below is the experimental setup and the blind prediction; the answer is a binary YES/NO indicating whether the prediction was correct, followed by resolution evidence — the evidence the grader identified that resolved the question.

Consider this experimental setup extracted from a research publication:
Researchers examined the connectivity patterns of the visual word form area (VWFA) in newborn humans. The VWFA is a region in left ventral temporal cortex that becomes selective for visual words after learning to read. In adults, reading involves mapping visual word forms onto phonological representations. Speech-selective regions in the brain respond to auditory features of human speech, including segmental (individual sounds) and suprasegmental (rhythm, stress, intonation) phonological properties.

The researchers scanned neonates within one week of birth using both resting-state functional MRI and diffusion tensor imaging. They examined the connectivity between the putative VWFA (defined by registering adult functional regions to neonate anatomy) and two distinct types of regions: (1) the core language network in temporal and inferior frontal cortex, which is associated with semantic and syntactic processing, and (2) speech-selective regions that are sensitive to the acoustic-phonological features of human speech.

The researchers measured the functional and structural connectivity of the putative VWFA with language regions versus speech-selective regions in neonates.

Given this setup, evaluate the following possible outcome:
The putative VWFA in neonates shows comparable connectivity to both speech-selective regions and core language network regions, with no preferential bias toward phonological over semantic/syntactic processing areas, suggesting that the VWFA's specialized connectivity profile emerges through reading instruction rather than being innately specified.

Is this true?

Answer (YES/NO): NO